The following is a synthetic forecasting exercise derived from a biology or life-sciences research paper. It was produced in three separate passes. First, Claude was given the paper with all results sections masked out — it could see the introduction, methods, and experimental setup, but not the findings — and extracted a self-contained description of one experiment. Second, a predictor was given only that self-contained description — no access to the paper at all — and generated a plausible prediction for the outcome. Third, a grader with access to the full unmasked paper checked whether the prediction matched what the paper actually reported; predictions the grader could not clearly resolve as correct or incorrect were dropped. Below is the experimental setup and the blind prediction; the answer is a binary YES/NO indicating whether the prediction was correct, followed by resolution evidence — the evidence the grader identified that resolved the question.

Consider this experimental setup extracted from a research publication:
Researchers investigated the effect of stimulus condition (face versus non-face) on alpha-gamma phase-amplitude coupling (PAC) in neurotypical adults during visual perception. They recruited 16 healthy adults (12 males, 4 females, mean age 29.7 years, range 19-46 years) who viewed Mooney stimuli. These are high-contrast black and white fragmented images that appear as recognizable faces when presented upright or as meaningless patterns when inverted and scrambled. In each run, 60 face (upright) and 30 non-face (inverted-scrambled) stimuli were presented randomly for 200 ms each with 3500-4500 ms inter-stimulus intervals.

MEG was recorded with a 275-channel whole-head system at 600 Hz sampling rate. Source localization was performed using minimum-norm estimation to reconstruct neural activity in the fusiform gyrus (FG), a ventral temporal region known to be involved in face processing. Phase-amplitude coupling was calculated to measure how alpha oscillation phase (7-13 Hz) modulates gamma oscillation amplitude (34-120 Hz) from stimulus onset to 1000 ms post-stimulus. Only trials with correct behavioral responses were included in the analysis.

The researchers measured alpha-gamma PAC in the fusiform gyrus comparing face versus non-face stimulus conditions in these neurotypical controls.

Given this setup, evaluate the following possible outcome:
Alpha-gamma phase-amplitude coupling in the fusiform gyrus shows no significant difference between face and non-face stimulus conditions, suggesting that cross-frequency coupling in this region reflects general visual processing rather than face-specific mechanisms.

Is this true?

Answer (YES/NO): NO